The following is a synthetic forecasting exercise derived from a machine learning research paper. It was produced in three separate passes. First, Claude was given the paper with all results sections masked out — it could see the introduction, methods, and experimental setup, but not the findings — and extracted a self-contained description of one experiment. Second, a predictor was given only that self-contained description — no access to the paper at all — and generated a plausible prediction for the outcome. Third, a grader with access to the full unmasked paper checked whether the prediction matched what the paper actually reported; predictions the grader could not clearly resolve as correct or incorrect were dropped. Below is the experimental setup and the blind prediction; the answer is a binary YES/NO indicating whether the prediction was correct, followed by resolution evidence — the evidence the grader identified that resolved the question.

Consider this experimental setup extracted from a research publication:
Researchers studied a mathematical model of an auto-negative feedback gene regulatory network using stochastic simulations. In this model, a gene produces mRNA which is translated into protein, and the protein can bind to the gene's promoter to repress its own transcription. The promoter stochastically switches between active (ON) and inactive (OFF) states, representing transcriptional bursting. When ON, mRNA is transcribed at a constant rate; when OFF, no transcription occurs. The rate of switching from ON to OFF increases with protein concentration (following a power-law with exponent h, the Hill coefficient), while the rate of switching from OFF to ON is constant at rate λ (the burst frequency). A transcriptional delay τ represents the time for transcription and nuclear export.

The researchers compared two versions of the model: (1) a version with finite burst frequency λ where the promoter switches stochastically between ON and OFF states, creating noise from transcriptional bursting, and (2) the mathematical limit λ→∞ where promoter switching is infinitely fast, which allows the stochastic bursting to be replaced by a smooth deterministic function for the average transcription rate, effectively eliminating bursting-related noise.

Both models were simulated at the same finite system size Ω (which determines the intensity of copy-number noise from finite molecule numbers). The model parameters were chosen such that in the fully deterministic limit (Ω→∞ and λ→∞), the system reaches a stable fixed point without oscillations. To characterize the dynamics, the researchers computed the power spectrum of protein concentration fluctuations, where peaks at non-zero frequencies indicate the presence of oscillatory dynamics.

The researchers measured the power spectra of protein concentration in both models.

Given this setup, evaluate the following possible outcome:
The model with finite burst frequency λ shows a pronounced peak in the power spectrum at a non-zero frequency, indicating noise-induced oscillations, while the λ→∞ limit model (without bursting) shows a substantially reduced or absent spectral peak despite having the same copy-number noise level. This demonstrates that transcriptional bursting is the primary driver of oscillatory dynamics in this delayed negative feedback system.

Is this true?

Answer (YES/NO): NO